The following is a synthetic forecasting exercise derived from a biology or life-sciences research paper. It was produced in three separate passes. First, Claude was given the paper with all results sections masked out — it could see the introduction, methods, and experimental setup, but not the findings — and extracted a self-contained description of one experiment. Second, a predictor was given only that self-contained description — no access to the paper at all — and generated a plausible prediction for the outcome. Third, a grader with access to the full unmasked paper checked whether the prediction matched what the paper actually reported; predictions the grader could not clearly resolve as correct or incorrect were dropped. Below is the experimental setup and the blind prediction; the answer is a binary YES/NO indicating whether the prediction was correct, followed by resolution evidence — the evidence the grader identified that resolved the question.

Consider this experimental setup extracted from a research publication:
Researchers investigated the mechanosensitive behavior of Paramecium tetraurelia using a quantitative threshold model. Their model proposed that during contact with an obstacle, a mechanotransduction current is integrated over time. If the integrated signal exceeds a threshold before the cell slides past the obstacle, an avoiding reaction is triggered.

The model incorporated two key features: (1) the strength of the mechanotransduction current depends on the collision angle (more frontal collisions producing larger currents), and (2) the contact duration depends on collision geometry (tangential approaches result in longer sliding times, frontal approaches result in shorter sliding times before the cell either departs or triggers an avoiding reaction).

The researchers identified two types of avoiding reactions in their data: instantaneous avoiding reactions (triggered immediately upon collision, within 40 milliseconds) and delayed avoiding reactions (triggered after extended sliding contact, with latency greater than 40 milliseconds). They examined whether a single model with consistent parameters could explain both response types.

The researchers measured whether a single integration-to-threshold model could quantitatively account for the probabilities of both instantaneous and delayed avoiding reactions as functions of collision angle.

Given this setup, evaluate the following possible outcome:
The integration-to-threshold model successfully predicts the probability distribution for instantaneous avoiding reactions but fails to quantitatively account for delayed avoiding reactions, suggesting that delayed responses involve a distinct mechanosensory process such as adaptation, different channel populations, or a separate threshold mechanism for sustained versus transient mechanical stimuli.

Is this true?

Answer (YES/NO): NO